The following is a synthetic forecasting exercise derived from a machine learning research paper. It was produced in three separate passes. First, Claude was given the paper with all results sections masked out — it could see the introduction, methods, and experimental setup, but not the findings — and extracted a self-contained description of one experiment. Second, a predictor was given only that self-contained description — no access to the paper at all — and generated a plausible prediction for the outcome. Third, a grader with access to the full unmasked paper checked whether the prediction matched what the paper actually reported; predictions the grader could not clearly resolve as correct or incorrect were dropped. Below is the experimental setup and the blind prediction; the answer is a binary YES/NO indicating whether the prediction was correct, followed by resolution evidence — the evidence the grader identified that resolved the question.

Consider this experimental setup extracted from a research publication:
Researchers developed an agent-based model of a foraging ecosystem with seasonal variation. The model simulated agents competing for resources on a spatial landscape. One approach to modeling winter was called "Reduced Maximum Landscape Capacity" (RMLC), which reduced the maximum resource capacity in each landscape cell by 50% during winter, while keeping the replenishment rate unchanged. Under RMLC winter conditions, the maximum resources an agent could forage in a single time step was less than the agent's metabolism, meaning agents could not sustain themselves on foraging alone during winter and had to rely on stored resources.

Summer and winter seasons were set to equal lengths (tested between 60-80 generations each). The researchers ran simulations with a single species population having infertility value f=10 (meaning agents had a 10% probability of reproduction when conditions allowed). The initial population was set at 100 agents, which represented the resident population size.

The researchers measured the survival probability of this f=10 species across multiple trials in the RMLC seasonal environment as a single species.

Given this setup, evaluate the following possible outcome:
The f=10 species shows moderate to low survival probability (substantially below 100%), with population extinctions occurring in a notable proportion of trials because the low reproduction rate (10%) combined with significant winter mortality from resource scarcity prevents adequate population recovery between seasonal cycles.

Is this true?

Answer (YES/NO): NO